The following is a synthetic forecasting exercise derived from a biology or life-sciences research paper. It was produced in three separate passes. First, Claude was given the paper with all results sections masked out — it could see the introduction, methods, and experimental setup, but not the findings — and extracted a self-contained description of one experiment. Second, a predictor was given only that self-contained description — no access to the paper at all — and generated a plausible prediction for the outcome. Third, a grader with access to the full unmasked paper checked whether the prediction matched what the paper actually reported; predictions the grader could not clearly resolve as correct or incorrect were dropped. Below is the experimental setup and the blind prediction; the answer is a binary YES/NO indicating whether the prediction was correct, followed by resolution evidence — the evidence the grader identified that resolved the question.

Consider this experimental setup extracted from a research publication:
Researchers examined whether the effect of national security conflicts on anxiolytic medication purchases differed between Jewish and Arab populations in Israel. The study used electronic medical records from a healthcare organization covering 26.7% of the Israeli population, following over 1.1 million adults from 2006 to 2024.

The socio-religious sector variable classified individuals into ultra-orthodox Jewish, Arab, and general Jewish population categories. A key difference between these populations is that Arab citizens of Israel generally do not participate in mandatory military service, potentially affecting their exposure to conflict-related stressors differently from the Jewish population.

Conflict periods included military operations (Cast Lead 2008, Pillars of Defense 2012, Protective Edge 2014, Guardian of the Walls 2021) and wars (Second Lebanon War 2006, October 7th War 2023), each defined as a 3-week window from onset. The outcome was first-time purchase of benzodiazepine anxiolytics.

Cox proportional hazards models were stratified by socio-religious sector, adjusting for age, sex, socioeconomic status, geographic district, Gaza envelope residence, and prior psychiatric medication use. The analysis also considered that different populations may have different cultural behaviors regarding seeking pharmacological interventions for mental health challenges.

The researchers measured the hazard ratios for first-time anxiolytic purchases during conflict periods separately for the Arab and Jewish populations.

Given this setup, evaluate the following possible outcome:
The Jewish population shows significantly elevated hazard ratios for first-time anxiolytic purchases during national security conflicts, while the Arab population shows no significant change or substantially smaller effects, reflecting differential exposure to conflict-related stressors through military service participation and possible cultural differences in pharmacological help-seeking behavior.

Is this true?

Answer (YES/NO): YES